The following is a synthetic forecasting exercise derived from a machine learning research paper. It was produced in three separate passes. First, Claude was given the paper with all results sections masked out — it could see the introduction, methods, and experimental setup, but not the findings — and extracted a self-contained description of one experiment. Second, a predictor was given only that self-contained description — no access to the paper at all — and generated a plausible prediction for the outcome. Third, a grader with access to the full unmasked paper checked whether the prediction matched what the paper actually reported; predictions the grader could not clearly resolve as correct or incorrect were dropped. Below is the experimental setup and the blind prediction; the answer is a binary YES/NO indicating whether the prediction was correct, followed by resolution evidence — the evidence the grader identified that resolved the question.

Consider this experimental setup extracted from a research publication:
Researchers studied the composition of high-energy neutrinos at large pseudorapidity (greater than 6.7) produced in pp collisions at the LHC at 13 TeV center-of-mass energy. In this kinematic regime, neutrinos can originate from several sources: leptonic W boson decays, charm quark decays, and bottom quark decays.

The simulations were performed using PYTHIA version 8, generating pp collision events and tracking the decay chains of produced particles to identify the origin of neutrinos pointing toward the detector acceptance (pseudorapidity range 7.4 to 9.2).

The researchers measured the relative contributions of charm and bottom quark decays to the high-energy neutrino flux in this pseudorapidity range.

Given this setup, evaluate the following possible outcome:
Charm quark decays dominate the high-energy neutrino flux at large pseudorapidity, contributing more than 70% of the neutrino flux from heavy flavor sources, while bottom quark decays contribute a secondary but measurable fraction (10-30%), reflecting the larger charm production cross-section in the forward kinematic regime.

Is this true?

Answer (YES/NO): NO